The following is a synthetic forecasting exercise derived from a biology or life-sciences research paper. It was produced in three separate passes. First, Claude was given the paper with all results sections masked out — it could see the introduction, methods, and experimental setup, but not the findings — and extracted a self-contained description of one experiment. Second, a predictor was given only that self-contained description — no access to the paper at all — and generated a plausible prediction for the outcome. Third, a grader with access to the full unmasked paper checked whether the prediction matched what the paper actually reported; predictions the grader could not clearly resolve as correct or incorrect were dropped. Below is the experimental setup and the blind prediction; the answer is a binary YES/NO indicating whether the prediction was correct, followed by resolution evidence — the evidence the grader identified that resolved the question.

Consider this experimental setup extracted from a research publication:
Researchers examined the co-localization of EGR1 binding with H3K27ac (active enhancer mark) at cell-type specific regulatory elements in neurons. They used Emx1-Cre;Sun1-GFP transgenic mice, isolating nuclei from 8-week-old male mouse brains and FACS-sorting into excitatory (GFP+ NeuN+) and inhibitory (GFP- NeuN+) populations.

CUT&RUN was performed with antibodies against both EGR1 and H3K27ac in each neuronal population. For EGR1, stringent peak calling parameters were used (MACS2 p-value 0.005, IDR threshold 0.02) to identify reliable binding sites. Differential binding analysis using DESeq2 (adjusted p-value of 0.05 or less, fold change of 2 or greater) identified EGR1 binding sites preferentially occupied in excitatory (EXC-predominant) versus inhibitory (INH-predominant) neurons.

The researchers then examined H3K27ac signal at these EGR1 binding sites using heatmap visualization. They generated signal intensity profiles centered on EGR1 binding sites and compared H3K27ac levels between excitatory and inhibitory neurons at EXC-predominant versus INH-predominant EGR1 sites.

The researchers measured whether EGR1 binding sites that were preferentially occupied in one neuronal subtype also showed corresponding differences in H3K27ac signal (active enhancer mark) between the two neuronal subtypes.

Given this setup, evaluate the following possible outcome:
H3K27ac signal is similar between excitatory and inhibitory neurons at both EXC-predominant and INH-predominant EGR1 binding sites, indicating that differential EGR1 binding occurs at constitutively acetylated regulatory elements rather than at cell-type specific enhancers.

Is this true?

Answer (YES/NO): NO